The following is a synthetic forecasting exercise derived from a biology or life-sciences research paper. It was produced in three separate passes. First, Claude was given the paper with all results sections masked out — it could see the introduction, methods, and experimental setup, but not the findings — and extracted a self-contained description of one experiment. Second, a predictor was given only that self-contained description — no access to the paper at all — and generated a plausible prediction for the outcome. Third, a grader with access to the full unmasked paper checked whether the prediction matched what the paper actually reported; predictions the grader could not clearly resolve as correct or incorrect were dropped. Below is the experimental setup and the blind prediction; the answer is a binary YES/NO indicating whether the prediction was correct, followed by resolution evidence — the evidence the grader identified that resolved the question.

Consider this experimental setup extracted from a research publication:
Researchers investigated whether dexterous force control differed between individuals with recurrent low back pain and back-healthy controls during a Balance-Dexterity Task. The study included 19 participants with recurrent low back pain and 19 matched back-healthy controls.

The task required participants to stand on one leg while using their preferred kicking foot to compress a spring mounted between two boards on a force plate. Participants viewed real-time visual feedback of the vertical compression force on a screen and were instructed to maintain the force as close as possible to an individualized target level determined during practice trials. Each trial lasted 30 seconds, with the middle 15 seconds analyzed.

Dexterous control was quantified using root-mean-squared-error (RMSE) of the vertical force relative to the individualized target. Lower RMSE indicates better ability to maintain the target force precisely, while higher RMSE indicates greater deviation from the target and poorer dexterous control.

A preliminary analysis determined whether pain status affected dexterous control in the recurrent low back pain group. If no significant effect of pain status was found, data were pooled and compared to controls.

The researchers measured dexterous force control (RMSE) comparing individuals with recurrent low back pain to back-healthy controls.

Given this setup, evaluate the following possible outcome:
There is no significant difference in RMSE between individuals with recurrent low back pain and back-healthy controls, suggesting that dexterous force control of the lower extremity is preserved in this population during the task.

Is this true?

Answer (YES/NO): YES